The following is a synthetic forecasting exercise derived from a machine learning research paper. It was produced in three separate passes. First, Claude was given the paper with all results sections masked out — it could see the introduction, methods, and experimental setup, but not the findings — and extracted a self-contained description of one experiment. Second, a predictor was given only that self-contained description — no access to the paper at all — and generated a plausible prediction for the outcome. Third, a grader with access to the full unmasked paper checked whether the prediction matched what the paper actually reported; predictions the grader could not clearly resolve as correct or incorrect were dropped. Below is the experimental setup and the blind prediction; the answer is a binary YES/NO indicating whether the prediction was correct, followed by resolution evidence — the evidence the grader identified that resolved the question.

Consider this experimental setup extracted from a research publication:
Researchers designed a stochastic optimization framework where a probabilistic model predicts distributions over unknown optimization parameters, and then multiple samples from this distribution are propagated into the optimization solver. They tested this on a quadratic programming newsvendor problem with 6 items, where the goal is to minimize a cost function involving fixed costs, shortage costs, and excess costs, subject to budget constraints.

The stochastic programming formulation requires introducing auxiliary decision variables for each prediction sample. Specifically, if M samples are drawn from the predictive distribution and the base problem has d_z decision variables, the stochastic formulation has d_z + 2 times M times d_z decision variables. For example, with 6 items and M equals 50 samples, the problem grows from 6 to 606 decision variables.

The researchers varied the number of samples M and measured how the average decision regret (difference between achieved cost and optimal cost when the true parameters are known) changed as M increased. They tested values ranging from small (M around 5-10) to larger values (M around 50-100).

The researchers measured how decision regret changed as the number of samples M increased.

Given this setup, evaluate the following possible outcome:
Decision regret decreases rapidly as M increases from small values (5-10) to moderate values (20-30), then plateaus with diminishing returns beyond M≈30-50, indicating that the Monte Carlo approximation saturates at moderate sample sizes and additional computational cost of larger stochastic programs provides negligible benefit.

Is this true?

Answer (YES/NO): NO